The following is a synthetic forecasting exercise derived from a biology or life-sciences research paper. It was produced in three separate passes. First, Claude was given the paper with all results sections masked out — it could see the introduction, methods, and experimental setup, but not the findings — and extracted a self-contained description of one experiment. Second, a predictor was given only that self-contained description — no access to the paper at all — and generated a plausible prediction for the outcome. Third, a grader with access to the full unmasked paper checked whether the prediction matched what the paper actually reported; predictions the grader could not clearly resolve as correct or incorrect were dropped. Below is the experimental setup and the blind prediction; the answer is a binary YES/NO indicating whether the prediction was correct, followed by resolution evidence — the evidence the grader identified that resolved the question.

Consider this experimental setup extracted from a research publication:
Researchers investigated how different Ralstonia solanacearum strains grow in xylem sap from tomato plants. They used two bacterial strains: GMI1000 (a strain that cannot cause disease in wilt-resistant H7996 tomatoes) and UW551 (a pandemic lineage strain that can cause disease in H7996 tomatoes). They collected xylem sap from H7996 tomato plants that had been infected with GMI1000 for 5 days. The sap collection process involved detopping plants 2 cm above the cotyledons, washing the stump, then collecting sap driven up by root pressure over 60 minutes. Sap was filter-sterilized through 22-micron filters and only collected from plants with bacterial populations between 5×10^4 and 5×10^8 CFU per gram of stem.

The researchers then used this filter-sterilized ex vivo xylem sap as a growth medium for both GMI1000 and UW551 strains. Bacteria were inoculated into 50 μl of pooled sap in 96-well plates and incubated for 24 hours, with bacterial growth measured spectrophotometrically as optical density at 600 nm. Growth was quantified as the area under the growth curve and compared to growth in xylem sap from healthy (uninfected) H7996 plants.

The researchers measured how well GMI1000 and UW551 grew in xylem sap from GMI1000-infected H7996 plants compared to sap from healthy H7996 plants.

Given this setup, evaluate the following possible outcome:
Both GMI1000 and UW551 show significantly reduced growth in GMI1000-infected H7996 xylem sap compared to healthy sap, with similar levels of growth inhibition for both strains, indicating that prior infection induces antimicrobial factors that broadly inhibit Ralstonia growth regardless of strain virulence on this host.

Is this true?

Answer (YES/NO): NO